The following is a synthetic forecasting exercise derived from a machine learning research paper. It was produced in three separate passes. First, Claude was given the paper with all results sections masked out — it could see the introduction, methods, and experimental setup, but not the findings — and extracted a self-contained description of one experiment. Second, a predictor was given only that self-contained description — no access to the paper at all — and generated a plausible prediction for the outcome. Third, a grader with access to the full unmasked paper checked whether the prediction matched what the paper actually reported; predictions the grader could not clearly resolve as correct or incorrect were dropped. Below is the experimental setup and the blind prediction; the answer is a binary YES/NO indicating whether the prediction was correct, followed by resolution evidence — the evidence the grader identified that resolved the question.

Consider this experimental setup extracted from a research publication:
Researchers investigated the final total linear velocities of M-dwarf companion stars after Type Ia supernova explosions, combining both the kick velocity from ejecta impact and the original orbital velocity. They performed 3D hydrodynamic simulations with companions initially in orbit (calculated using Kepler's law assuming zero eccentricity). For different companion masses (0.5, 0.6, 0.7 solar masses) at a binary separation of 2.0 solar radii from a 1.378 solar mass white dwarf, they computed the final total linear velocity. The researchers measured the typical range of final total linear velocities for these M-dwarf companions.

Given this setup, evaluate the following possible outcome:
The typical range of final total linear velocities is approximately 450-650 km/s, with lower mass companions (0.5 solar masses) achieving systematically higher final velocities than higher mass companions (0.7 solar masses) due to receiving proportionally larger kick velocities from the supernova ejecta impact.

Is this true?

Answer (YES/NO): NO